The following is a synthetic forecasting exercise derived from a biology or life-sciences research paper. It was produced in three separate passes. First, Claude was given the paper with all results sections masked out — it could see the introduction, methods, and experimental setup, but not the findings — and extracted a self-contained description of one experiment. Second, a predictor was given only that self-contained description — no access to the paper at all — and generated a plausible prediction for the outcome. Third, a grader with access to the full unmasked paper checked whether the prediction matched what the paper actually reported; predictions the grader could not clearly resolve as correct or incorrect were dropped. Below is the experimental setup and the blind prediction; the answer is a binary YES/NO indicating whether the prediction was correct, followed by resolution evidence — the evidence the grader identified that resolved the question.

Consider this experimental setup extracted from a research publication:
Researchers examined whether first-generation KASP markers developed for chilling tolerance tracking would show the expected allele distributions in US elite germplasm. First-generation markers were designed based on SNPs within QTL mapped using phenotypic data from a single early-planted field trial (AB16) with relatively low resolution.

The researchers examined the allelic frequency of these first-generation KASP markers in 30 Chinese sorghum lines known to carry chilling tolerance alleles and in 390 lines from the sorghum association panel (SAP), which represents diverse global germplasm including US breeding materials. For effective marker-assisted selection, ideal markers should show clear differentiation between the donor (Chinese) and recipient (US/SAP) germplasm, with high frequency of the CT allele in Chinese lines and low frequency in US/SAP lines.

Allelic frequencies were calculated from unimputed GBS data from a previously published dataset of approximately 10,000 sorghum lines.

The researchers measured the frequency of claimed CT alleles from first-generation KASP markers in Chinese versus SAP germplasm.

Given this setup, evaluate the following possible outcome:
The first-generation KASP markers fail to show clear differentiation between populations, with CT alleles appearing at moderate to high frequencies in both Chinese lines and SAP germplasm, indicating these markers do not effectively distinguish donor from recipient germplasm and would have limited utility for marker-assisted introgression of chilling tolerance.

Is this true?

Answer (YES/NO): NO